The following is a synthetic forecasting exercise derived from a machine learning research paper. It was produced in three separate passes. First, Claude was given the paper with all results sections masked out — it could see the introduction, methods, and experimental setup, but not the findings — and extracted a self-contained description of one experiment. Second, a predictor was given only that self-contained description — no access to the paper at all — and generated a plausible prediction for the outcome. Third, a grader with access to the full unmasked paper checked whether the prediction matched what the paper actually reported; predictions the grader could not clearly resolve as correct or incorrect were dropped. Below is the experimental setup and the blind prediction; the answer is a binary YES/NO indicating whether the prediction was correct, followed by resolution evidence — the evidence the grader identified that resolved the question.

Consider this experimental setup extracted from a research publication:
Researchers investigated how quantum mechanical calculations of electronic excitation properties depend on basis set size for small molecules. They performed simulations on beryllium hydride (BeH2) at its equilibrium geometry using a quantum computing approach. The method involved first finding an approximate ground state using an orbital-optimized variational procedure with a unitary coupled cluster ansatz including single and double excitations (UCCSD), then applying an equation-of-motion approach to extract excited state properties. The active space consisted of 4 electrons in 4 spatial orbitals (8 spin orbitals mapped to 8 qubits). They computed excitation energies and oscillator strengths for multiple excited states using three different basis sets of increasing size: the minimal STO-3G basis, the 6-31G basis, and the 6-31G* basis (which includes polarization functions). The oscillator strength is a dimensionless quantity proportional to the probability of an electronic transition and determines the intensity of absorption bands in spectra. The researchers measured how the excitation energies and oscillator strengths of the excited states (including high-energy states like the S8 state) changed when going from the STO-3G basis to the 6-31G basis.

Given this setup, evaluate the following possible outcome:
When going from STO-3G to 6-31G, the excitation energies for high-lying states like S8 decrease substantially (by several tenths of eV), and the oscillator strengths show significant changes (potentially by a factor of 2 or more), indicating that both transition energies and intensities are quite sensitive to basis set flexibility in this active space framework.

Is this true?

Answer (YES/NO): NO